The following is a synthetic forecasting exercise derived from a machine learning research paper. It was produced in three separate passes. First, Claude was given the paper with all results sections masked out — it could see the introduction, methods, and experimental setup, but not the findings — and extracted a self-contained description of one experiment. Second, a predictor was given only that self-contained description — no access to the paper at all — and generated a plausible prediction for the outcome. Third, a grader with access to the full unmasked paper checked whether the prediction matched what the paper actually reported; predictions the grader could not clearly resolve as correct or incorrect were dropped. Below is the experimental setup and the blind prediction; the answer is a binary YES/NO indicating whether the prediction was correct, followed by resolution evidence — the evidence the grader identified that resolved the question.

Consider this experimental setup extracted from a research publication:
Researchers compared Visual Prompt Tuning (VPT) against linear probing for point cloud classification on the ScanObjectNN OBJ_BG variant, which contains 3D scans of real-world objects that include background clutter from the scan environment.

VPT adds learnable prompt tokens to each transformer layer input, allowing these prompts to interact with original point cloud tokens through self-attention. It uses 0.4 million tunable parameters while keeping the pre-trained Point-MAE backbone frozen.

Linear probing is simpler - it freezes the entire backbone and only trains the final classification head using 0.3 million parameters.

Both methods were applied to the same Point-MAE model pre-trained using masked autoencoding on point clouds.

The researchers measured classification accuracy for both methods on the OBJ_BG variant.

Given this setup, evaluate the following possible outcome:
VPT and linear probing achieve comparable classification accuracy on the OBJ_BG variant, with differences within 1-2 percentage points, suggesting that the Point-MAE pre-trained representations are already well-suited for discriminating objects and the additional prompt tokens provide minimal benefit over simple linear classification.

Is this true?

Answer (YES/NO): YES